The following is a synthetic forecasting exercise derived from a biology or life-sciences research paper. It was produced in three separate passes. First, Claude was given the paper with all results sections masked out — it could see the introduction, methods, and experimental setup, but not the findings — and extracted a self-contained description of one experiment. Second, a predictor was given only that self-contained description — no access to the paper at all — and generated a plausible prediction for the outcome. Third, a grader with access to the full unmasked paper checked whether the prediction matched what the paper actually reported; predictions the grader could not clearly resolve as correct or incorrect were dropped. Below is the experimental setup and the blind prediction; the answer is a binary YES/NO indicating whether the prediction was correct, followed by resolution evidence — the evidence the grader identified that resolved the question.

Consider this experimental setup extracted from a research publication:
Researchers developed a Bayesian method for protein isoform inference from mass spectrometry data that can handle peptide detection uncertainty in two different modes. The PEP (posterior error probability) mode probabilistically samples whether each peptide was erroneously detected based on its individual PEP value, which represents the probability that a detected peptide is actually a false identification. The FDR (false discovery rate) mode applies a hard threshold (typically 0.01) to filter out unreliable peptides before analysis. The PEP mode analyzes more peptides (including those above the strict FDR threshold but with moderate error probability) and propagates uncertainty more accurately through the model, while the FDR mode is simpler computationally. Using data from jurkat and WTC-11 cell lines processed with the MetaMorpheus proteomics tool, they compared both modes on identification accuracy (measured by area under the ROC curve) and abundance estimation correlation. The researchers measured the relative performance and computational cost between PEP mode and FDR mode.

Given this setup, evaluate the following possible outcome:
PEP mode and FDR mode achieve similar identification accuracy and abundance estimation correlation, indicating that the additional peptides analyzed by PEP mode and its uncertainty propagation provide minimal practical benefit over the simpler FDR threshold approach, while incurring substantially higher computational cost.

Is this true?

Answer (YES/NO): NO